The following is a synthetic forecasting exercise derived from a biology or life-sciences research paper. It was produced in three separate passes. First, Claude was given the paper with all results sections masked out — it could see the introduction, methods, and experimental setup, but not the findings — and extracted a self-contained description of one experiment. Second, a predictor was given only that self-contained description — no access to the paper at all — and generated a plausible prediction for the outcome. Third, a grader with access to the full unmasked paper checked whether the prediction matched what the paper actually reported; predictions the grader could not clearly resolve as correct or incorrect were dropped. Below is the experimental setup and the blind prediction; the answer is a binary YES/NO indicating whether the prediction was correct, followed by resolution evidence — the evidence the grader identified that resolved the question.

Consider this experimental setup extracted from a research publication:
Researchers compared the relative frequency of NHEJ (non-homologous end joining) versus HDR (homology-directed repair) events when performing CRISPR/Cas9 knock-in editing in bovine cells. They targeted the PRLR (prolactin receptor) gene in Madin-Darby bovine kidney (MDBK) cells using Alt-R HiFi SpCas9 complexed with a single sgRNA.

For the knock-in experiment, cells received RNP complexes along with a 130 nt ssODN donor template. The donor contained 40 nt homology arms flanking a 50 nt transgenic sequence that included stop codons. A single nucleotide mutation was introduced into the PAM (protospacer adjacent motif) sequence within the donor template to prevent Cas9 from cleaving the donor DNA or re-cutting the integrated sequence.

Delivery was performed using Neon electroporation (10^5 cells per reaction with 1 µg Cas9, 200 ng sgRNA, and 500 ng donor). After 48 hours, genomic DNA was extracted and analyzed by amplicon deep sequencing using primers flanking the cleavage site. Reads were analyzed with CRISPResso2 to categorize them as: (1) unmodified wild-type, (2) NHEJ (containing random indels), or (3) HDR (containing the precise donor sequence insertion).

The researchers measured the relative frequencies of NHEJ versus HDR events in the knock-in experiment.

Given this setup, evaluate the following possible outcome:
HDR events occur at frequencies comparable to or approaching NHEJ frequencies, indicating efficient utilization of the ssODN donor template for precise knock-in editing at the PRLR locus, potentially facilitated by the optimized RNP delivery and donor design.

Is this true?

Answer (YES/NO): NO